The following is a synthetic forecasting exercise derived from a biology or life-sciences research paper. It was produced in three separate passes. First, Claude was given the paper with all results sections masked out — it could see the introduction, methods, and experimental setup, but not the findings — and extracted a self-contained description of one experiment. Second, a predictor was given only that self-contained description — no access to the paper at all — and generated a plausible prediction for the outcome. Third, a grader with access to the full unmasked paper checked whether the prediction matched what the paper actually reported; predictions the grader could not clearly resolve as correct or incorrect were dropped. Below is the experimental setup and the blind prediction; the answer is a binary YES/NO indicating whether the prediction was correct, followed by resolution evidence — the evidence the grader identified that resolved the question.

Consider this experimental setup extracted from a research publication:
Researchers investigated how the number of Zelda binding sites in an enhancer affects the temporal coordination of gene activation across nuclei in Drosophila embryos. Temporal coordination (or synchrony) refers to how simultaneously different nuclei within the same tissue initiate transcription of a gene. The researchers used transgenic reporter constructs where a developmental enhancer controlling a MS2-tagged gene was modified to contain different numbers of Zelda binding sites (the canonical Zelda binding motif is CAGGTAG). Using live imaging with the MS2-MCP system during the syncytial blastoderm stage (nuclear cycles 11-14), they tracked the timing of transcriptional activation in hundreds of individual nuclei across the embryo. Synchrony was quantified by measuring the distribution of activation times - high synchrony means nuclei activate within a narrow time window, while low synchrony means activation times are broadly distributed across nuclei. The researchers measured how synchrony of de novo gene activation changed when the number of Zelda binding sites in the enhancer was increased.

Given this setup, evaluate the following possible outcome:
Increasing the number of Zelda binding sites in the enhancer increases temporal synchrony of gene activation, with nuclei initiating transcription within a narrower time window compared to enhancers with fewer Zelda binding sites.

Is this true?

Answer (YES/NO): YES